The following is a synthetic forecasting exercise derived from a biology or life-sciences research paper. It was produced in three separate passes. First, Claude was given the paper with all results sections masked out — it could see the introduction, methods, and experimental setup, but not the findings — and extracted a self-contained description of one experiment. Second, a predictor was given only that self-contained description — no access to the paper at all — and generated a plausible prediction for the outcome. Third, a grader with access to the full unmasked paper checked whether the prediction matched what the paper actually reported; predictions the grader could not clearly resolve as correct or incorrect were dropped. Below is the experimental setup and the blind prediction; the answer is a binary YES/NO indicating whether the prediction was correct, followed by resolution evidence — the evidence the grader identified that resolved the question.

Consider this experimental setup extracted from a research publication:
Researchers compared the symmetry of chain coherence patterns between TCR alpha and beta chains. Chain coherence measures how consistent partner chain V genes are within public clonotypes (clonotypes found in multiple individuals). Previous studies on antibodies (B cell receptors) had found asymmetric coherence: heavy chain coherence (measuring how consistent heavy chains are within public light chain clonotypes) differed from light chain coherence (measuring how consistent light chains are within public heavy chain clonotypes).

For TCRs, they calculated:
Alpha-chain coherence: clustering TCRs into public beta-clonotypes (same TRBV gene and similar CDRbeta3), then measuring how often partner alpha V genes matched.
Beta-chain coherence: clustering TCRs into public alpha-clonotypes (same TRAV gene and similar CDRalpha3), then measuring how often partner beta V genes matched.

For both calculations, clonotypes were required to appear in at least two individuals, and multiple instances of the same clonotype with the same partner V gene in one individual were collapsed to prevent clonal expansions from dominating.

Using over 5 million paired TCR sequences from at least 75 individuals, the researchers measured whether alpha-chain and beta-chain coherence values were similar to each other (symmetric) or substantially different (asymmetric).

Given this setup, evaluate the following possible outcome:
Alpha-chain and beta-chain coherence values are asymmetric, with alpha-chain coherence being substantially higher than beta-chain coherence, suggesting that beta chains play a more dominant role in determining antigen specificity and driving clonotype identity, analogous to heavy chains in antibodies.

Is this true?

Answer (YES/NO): NO